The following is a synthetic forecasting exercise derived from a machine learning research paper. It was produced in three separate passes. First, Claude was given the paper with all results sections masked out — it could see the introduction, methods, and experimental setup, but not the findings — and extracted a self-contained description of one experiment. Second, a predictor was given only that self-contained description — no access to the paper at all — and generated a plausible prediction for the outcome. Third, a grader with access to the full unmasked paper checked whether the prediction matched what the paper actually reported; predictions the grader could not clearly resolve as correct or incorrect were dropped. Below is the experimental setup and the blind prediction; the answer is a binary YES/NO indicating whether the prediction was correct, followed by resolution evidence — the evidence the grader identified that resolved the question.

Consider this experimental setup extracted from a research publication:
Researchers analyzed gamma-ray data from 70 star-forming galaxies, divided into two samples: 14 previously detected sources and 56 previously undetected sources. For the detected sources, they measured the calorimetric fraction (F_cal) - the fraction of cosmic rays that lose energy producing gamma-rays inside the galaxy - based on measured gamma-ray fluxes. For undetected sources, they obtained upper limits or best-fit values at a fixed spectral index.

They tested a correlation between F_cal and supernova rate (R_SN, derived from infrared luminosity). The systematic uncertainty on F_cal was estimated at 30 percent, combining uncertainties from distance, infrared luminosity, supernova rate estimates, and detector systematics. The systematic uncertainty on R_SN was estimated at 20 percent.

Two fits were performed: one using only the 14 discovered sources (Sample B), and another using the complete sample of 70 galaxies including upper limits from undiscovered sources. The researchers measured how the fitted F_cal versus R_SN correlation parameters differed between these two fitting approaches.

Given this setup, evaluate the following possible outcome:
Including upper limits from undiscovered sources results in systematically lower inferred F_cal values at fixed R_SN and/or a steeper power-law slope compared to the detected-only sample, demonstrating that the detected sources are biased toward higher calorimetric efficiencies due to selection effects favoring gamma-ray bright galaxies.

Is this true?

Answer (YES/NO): YES